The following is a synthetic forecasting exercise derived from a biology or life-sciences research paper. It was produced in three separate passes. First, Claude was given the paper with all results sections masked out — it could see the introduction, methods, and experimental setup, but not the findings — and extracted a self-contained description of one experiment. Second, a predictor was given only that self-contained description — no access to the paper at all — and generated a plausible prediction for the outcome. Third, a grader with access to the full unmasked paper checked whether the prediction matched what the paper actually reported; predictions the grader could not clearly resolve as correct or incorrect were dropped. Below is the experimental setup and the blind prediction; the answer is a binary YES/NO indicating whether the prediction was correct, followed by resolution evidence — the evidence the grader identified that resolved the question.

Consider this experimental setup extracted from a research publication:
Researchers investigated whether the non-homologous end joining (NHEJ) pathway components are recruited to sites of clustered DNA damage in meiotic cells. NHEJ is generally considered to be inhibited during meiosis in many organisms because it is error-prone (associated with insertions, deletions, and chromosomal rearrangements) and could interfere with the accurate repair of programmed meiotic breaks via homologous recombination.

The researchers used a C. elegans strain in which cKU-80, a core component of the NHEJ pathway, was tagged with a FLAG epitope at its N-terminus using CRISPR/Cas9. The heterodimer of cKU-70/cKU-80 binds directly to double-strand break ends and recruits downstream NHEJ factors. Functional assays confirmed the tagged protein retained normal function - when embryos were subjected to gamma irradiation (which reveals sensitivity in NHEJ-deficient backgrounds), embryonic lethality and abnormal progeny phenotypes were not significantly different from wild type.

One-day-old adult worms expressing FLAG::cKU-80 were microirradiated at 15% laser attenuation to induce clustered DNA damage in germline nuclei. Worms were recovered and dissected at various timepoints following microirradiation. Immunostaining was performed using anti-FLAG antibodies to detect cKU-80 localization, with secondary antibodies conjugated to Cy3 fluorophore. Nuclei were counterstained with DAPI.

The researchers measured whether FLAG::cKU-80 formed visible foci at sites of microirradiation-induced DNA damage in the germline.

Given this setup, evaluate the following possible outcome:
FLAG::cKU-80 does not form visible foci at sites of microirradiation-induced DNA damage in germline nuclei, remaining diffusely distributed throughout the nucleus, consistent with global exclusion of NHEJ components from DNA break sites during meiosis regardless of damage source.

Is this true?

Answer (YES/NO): NO